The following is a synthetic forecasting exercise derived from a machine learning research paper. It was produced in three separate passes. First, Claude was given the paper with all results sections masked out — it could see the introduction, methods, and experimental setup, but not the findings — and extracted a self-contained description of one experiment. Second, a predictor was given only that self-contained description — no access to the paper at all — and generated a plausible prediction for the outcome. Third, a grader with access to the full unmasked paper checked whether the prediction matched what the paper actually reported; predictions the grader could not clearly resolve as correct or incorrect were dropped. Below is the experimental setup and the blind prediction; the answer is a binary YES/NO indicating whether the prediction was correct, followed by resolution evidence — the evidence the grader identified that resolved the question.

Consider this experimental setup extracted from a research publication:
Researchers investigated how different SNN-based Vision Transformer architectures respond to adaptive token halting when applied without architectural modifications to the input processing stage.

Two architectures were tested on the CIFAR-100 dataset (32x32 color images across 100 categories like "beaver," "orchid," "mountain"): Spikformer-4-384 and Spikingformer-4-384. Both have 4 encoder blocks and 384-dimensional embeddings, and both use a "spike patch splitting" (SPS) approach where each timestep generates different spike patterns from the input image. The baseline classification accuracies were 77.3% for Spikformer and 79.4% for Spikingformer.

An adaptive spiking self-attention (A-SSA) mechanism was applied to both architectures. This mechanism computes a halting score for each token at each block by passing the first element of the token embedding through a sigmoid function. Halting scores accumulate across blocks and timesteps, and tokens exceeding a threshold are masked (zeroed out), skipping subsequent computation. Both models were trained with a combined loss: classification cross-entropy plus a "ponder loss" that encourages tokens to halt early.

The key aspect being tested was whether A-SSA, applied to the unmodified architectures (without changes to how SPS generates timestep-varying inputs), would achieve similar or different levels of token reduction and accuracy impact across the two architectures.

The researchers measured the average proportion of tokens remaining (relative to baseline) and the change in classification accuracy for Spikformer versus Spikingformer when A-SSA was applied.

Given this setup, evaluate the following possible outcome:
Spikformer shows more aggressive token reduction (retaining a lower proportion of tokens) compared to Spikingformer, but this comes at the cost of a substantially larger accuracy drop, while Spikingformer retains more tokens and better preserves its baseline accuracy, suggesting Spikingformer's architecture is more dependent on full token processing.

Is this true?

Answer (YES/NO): NO